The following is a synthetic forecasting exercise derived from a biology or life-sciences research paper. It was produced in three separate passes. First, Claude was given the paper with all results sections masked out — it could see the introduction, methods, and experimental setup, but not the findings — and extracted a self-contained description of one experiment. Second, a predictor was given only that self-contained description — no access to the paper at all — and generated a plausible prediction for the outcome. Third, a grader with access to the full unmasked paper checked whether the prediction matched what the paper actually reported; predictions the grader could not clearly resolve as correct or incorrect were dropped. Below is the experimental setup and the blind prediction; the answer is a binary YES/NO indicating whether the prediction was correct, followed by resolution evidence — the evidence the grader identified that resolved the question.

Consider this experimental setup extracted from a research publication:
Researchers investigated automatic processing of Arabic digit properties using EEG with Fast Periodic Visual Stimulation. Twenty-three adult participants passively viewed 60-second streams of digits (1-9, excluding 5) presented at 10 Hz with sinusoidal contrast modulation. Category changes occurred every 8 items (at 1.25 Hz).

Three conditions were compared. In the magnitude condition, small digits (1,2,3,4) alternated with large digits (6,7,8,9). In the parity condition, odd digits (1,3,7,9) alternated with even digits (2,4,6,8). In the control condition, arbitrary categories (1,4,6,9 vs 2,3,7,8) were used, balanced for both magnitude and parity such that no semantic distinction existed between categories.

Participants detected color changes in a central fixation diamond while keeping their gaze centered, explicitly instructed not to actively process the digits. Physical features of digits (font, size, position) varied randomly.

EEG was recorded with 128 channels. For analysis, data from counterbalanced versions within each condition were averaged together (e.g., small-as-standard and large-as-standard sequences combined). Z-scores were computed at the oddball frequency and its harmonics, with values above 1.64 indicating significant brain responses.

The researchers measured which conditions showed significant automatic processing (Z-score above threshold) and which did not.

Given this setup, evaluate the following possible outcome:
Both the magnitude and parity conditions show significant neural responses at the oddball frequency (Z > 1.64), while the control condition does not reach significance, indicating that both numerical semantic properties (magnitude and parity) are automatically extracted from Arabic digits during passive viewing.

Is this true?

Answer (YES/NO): YES